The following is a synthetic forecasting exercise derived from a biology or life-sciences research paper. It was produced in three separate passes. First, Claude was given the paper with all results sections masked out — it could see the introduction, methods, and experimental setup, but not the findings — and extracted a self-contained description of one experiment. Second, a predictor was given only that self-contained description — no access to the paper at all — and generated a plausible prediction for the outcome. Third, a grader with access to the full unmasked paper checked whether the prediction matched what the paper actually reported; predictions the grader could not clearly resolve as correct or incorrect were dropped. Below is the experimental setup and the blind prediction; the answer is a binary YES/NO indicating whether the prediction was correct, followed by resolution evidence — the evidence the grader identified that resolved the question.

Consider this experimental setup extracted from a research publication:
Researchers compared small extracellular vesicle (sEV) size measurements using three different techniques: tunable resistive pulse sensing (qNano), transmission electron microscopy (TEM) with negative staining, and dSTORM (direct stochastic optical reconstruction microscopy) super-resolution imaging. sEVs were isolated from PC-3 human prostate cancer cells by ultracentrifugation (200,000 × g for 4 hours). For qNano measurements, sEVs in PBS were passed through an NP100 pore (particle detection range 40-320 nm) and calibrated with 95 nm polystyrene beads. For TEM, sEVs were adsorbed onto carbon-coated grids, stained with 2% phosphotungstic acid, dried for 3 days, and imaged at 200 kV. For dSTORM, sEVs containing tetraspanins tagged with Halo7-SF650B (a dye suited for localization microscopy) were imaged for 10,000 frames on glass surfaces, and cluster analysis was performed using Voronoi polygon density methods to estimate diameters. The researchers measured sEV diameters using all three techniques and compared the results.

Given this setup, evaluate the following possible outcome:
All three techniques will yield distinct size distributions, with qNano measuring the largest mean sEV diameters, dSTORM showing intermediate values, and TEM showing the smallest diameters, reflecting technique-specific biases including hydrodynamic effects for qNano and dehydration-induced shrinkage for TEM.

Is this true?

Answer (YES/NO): NO